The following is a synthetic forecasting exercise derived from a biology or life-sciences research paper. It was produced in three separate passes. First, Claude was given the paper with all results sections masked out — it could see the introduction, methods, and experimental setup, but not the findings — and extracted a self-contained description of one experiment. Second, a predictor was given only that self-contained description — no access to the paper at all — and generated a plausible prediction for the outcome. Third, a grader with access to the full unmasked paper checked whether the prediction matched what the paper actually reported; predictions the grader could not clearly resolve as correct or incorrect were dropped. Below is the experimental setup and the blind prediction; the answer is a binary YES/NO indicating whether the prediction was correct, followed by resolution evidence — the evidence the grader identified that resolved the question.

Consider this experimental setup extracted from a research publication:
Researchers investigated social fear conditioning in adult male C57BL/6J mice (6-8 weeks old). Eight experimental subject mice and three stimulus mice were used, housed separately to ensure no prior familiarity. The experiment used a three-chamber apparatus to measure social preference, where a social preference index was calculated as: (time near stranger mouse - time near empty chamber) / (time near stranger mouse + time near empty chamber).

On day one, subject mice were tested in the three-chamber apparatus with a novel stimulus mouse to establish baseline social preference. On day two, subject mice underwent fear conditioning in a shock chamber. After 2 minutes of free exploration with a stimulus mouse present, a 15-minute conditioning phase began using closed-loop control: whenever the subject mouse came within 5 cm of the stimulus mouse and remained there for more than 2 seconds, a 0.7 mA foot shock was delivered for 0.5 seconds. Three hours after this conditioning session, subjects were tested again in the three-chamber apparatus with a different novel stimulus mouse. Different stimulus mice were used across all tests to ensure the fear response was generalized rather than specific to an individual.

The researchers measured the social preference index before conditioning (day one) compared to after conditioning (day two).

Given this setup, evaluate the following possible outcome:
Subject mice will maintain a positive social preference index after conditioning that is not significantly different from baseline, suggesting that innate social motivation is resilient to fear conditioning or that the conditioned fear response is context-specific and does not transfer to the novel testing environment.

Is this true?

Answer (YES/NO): NO